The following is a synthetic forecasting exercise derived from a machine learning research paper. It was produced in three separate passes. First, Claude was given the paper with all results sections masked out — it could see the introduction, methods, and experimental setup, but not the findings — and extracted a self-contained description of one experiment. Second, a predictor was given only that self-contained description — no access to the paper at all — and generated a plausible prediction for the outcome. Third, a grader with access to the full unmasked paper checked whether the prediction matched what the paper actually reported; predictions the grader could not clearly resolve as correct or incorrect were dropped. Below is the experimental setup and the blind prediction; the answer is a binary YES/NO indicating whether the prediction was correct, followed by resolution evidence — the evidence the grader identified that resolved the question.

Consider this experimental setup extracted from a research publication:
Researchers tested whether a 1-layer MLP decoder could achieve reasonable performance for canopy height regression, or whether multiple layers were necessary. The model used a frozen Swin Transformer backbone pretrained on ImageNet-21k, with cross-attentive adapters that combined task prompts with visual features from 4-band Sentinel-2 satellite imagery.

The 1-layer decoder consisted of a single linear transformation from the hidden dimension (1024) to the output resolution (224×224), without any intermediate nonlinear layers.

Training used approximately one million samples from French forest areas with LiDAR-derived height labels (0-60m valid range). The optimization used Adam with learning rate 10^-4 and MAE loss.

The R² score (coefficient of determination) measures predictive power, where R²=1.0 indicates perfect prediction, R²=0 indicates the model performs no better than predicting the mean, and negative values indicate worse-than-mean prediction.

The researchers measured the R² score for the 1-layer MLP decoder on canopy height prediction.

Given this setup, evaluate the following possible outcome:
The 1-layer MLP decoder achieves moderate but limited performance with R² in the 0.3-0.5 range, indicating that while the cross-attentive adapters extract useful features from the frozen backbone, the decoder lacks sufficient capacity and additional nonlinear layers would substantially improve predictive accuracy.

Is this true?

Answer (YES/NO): NO